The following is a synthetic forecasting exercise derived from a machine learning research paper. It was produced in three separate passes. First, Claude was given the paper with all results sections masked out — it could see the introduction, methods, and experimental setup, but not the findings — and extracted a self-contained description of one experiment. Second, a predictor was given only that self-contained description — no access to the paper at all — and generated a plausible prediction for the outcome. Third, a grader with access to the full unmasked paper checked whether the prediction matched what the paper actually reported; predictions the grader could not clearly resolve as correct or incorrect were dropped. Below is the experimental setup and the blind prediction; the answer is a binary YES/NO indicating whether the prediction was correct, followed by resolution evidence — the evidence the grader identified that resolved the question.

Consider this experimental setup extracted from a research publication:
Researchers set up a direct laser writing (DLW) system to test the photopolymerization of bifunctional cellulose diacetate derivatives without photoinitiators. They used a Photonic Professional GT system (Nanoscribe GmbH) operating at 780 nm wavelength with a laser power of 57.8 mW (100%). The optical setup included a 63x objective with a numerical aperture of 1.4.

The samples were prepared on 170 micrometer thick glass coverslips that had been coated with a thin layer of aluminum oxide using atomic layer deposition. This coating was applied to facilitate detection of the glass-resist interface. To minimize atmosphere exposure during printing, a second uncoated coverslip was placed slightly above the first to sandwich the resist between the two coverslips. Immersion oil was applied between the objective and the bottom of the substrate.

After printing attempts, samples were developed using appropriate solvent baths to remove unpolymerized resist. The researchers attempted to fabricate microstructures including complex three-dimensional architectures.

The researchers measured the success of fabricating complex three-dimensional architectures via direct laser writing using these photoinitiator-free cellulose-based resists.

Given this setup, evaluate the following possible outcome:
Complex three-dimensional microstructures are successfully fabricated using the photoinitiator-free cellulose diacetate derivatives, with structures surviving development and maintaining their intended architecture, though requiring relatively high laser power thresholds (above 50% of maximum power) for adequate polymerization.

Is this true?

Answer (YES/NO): NO